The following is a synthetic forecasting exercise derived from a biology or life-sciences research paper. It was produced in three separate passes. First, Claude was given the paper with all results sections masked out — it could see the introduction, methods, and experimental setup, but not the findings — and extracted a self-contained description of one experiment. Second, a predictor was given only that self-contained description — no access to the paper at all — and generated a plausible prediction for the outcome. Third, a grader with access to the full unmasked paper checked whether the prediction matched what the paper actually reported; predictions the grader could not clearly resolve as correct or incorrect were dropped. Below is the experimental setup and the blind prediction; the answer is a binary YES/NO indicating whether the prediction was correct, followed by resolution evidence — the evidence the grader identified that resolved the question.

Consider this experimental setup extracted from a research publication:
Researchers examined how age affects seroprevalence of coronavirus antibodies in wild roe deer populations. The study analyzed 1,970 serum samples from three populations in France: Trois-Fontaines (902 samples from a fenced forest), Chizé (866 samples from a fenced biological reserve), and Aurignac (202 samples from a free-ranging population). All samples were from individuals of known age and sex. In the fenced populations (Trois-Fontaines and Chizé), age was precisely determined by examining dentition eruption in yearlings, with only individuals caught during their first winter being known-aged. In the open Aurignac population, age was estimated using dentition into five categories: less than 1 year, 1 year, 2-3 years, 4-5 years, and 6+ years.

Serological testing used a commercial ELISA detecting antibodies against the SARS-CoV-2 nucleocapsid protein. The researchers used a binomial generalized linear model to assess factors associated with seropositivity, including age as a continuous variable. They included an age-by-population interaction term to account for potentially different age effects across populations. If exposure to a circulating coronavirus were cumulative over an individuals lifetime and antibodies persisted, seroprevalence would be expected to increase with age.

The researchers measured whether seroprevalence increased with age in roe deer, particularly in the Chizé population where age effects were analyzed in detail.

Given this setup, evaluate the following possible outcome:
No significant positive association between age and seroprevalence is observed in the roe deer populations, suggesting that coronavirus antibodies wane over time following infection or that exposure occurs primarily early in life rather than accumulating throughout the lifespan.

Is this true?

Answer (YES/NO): YES